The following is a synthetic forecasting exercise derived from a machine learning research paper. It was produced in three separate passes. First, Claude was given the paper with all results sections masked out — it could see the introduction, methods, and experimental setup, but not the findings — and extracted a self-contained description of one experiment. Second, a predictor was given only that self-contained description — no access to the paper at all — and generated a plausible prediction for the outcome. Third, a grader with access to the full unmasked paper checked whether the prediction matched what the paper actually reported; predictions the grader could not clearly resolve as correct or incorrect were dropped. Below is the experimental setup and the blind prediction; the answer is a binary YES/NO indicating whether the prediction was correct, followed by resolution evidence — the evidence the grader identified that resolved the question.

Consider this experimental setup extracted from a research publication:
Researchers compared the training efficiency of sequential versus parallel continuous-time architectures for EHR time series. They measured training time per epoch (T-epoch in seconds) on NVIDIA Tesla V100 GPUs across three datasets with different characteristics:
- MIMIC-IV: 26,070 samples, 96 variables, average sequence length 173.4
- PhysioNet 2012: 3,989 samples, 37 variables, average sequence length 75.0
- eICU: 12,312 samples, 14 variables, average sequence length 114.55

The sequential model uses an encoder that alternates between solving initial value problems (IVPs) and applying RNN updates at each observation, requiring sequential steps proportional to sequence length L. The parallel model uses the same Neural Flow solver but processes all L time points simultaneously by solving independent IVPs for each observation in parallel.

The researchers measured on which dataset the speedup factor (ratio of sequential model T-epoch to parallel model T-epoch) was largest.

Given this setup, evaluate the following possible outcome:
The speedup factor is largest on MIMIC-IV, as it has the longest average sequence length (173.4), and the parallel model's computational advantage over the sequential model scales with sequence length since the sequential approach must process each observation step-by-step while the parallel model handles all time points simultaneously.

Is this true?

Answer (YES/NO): NO